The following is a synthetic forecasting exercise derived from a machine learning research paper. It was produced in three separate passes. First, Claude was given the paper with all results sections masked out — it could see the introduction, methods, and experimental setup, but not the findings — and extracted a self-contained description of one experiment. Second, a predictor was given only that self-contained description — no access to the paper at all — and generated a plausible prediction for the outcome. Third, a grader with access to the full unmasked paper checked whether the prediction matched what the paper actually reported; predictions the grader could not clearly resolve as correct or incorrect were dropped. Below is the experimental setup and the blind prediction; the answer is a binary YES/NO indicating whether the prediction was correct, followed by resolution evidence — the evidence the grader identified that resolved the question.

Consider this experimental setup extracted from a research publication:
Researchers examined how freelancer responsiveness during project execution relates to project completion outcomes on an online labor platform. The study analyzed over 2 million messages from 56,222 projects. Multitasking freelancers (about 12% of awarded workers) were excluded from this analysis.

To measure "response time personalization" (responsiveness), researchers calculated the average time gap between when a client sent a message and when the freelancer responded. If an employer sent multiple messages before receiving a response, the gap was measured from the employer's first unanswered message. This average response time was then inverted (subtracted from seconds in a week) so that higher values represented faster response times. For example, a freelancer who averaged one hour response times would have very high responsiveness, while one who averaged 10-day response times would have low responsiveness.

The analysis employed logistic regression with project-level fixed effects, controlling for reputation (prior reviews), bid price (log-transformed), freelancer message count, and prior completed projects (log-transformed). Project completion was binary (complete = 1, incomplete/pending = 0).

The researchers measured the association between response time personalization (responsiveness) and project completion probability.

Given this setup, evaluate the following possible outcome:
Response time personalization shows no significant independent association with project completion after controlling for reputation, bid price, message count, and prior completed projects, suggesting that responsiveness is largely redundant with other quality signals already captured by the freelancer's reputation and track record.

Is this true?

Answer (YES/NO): NO